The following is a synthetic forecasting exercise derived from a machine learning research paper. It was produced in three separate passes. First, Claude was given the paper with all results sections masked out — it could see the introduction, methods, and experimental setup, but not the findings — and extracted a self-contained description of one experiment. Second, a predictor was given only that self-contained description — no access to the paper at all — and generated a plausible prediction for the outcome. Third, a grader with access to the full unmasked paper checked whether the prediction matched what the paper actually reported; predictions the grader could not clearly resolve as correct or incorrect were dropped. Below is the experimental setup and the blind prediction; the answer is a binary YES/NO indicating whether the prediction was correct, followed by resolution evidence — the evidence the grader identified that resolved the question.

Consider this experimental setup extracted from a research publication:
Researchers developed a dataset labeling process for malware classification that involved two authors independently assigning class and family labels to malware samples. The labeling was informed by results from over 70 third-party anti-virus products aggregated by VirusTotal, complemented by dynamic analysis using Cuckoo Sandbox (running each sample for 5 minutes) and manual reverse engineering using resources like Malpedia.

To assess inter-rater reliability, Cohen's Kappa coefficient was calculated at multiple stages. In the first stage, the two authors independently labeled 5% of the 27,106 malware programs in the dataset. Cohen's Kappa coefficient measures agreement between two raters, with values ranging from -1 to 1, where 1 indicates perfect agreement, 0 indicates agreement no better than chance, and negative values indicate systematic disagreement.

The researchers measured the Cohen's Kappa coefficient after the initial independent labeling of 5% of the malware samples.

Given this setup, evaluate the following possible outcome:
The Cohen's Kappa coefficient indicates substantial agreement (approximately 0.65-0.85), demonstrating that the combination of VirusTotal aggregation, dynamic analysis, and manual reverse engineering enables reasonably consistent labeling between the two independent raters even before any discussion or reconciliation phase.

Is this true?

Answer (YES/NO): YES